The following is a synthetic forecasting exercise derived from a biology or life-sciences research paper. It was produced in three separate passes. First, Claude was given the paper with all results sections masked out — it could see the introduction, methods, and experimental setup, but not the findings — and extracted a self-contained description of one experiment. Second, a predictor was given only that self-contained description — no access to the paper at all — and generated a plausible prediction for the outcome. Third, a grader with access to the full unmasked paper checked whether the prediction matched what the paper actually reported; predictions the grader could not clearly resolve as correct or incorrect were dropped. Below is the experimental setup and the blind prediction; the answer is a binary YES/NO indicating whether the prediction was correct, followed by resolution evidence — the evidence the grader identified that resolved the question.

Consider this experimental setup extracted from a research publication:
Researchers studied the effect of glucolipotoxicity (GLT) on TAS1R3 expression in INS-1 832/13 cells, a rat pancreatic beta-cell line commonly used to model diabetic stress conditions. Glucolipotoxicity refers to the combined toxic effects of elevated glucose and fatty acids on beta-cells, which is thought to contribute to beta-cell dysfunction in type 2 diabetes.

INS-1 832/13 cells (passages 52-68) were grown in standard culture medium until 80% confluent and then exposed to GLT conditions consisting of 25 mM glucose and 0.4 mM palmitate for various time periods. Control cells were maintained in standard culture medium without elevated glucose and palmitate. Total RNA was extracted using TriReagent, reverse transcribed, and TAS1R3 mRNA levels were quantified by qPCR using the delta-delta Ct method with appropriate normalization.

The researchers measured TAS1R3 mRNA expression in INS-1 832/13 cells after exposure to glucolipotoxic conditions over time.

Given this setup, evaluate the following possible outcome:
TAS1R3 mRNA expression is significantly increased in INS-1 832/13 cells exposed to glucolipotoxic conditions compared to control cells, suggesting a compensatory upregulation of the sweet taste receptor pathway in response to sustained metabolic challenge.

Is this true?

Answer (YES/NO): NO